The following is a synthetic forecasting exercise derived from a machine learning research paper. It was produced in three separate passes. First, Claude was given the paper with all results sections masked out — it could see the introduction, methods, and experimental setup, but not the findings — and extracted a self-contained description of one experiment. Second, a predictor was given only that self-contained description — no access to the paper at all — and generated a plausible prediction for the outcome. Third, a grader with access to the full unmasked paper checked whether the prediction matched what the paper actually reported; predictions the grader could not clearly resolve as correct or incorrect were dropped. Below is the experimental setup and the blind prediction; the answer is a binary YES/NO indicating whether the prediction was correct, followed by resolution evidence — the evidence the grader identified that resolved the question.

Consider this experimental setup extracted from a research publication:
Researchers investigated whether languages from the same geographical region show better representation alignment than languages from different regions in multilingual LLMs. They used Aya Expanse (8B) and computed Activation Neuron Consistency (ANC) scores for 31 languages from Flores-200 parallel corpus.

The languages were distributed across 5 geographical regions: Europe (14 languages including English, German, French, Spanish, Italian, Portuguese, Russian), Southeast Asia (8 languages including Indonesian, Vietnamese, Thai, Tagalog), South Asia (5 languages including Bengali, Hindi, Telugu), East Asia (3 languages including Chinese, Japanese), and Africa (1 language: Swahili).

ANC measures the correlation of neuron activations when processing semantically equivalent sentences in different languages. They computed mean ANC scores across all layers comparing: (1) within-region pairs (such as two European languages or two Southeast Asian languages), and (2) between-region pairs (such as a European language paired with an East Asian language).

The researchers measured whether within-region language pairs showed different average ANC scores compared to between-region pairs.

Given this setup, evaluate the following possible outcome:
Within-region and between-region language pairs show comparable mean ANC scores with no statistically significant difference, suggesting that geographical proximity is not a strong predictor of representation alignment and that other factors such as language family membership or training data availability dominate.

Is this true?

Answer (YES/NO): NO